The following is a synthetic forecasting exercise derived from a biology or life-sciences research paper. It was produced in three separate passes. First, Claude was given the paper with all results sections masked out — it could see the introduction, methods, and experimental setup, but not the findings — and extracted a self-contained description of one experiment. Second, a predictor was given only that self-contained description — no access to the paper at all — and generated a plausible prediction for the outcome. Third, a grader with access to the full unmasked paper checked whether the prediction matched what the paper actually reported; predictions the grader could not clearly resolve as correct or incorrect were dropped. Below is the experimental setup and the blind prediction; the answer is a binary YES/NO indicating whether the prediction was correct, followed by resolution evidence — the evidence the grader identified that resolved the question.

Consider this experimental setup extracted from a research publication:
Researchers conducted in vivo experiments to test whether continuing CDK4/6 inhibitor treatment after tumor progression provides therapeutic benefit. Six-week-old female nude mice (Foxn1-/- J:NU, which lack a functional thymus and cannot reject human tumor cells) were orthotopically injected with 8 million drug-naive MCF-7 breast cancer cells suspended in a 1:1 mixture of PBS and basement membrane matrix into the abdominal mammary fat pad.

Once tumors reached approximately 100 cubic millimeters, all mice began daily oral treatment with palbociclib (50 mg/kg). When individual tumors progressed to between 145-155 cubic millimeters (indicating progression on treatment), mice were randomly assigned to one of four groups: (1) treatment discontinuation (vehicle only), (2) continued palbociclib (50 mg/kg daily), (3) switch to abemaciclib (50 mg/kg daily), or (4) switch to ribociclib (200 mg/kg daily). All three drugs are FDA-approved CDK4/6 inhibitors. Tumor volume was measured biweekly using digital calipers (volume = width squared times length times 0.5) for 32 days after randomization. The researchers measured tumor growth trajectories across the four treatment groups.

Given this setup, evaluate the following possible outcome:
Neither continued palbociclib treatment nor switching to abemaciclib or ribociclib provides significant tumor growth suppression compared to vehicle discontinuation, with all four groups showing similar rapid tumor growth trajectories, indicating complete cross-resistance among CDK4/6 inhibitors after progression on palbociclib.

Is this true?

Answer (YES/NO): NO